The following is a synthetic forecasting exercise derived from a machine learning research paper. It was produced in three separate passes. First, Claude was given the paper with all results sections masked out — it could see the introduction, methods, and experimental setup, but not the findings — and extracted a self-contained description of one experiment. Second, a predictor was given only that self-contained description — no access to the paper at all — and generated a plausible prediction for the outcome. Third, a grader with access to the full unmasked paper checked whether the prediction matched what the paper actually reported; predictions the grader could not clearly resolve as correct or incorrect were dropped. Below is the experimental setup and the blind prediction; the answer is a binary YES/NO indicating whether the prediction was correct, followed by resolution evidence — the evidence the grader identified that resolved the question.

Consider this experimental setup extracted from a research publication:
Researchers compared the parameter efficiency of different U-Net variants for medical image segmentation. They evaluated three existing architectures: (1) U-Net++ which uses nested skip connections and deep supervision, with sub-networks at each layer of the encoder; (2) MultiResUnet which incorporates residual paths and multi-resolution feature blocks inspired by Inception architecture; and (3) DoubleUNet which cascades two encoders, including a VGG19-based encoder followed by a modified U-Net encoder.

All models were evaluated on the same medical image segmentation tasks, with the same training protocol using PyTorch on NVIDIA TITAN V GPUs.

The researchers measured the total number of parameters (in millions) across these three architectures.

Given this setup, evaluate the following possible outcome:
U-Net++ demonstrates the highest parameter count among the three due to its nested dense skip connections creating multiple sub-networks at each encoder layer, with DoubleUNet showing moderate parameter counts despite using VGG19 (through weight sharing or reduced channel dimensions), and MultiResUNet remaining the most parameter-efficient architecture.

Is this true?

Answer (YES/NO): YES